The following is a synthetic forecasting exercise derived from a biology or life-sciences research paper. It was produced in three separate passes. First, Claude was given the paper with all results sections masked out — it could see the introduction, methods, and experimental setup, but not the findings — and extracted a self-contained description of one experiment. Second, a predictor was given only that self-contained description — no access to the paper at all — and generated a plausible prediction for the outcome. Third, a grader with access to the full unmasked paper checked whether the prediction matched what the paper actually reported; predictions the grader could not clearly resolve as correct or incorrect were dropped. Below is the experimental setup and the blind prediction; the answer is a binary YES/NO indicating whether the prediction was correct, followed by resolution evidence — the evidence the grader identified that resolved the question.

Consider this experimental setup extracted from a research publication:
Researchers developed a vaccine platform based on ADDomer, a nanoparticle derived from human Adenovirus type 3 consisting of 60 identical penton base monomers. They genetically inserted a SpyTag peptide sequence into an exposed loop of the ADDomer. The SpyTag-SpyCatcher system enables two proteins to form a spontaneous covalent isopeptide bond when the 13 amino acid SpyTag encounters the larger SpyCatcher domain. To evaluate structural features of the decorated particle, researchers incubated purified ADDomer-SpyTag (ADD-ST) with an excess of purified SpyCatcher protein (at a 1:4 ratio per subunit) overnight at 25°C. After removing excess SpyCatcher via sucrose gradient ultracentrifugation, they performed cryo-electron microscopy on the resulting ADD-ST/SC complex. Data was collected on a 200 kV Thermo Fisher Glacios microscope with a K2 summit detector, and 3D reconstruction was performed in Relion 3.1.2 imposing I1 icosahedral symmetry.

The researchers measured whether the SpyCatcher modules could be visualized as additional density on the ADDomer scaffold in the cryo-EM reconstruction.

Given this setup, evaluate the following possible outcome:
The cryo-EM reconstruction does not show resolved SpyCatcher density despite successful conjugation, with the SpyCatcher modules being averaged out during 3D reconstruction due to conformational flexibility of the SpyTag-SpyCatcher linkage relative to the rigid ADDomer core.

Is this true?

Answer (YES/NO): NO